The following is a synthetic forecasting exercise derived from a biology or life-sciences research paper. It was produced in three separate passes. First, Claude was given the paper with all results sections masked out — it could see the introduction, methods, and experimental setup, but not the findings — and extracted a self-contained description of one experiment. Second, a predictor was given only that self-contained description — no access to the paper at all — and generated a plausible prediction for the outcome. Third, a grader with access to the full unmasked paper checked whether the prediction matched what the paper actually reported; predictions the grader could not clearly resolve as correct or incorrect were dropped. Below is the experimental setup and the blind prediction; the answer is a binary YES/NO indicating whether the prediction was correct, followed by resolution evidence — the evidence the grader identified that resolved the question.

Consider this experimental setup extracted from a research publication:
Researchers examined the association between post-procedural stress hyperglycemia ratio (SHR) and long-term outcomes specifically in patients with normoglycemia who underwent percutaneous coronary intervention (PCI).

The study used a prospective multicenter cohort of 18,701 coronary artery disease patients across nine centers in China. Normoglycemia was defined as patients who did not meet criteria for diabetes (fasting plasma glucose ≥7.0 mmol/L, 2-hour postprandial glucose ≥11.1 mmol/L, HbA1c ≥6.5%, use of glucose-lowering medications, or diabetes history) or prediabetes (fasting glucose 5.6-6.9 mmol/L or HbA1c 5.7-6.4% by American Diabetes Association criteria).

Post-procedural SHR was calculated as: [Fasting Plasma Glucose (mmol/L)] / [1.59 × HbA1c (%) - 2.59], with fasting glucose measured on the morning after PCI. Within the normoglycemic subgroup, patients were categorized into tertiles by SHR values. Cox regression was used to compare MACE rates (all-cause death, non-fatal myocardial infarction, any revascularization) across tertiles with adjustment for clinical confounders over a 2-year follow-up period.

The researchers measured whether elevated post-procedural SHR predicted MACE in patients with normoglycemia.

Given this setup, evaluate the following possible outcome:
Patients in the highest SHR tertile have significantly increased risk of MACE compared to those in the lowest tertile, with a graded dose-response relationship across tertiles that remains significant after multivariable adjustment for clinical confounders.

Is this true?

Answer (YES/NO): NO